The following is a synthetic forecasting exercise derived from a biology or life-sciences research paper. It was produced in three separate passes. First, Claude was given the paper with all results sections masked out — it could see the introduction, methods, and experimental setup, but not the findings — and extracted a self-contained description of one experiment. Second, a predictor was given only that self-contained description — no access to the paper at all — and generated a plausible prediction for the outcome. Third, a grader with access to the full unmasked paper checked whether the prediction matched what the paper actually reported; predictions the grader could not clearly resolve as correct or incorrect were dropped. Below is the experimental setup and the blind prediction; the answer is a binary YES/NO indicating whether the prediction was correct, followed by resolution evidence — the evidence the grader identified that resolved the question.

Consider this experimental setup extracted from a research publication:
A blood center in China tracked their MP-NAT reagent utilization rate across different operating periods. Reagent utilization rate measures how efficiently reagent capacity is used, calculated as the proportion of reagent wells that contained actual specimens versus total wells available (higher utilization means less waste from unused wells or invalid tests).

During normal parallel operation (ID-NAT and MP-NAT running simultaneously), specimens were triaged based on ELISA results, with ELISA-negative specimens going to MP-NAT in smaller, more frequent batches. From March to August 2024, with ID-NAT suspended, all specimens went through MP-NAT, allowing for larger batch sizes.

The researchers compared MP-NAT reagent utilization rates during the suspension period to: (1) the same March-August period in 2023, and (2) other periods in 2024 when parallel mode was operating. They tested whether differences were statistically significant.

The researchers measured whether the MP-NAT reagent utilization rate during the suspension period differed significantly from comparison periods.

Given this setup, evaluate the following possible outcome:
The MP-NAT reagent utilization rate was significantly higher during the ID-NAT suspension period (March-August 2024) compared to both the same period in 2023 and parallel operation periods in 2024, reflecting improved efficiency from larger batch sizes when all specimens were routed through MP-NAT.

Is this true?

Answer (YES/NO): NO